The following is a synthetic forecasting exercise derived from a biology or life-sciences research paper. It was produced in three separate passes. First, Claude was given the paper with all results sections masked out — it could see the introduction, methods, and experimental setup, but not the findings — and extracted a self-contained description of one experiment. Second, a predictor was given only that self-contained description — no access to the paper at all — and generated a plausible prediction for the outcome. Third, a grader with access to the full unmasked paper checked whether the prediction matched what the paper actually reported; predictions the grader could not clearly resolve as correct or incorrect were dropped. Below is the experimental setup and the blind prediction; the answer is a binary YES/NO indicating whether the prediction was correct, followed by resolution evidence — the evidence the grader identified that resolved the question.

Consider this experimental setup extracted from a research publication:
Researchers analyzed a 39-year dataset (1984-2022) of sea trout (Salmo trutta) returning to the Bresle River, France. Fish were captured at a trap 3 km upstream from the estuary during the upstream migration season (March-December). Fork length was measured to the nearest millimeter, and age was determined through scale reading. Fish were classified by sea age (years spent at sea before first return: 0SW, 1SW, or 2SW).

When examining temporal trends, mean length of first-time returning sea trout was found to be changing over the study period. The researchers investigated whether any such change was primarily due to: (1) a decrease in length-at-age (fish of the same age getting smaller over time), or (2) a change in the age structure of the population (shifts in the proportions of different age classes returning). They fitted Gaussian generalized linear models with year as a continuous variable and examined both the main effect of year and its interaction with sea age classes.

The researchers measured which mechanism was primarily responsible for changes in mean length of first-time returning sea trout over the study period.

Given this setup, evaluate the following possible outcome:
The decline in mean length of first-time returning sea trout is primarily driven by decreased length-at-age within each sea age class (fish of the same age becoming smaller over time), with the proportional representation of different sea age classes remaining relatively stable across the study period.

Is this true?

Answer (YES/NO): NO